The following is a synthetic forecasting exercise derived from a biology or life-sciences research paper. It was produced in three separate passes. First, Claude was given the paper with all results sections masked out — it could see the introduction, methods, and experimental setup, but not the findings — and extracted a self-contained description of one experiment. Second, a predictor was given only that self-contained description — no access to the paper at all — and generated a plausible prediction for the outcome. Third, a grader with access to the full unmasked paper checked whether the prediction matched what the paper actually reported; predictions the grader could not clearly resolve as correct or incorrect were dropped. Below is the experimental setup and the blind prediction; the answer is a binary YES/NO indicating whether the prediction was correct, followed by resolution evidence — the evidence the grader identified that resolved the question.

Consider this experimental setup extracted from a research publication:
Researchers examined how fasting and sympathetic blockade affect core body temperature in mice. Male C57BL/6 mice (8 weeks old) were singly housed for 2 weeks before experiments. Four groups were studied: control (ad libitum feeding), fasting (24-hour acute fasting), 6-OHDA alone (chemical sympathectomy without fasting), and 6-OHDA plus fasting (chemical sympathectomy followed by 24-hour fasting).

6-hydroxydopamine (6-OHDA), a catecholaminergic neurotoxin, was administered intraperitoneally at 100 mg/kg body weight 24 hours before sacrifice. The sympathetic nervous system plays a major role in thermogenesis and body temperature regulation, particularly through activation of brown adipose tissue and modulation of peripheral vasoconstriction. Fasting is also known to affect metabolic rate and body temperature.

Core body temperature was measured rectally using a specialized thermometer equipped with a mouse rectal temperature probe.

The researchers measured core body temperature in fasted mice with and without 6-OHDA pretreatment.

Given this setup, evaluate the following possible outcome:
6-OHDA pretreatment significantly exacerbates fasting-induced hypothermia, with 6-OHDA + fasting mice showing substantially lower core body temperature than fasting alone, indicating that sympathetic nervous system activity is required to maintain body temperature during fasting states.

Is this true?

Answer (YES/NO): NO